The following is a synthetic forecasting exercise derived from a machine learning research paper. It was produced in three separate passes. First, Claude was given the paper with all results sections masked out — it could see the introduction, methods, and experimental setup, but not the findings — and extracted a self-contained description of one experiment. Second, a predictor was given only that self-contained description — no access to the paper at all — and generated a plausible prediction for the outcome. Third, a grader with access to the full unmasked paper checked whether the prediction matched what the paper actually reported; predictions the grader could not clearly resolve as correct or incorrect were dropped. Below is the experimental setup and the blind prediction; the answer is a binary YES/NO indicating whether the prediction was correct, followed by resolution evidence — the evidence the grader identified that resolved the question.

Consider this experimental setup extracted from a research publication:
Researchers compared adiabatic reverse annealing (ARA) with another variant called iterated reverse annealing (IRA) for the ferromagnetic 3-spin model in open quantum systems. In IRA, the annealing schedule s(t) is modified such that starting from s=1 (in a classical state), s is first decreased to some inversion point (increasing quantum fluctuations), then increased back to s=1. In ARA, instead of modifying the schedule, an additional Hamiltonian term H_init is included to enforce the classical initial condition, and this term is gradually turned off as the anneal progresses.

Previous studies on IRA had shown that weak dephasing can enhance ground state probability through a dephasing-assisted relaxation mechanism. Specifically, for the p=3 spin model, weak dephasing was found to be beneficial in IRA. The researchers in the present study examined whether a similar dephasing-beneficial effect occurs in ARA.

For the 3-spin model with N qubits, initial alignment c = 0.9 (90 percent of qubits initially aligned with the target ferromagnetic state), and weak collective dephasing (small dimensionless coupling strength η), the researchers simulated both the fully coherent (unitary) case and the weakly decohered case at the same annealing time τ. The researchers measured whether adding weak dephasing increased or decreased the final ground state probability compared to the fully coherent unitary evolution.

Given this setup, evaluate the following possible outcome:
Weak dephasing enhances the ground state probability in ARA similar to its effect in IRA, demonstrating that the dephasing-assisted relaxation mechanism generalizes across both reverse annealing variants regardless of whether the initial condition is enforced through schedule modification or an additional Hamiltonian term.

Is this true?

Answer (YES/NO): NO